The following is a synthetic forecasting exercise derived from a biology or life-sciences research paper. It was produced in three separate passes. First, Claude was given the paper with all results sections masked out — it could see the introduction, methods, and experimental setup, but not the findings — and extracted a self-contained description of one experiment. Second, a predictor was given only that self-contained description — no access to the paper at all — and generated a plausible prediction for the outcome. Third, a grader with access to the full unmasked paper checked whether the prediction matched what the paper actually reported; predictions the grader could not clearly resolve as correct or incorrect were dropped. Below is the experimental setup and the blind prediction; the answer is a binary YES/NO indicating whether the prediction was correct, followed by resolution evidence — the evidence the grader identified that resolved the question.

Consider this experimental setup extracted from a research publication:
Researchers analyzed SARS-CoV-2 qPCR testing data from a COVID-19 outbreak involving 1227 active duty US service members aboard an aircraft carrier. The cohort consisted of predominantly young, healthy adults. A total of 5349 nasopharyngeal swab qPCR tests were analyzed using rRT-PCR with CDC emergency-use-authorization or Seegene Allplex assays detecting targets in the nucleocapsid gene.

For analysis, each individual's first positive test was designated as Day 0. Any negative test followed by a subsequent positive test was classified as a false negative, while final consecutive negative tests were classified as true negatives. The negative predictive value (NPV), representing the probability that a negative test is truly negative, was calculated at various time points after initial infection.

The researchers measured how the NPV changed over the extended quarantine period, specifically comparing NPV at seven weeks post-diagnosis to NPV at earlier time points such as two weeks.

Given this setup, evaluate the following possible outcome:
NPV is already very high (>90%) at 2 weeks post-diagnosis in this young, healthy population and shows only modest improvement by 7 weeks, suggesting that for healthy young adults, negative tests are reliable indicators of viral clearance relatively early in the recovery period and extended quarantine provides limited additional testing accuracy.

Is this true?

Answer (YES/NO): NO